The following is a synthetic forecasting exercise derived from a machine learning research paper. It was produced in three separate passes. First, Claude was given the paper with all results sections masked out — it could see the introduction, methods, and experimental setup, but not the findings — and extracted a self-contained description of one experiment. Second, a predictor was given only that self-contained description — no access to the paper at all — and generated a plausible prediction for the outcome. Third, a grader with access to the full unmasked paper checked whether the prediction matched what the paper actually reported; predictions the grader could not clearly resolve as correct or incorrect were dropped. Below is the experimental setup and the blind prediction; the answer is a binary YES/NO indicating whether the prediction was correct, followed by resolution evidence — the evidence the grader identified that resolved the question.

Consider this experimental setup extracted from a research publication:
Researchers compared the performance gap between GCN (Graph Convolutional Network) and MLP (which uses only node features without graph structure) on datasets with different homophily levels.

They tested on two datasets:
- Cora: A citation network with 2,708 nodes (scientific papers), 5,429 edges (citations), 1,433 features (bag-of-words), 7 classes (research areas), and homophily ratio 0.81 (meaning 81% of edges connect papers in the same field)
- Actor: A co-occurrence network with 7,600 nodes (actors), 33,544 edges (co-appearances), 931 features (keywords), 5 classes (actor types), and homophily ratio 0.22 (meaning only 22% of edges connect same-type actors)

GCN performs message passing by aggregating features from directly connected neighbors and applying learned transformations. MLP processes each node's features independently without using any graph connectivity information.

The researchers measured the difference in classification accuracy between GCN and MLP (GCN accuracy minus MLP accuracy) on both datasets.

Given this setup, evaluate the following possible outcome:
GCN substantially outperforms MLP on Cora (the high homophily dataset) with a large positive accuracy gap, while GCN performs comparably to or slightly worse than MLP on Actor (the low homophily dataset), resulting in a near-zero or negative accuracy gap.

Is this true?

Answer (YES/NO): NO